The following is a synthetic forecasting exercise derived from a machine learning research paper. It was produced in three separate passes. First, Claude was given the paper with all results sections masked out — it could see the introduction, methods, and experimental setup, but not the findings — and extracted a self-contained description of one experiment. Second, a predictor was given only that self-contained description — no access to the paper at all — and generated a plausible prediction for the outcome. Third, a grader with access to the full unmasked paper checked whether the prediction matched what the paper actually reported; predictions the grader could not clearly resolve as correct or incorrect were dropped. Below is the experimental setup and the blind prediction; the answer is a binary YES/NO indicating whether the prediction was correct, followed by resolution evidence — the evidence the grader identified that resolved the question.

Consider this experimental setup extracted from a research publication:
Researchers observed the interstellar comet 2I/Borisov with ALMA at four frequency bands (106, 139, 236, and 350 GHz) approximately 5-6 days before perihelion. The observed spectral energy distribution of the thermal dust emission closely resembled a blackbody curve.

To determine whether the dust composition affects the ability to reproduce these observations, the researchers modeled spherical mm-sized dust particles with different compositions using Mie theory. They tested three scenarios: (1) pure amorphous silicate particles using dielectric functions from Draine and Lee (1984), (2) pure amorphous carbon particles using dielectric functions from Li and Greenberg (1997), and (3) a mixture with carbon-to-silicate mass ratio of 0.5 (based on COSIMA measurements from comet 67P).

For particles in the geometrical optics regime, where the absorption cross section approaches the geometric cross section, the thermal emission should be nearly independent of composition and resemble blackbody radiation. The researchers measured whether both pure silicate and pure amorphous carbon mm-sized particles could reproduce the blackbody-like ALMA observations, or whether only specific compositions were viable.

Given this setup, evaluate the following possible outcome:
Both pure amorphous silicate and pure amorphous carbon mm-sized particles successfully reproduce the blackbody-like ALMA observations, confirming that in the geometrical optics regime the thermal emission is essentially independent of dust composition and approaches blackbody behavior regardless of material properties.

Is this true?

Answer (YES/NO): YES